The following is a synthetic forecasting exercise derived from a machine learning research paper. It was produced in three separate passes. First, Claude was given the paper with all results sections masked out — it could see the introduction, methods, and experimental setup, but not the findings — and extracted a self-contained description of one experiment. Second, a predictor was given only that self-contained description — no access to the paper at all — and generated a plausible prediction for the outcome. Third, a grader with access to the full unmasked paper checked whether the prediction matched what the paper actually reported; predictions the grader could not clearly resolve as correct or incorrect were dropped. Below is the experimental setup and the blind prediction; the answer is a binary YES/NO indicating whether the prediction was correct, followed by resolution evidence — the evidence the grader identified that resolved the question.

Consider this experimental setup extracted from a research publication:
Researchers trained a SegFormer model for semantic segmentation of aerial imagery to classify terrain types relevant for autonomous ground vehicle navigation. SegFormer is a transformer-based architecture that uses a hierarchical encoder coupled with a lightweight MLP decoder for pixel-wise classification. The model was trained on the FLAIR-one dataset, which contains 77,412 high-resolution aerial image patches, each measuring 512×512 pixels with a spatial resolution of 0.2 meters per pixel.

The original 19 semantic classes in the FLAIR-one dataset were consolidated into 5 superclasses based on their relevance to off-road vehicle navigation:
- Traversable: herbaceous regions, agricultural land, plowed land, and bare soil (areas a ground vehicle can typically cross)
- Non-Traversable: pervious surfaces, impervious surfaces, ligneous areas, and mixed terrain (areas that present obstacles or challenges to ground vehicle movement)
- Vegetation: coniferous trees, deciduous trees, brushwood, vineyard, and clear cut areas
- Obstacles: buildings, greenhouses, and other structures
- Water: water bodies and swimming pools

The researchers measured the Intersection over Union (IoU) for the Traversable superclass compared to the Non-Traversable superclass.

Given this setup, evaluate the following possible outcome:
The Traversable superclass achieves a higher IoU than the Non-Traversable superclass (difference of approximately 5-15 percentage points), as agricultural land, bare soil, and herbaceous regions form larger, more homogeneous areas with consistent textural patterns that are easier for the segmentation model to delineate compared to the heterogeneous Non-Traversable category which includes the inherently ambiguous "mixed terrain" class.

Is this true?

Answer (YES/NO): NO